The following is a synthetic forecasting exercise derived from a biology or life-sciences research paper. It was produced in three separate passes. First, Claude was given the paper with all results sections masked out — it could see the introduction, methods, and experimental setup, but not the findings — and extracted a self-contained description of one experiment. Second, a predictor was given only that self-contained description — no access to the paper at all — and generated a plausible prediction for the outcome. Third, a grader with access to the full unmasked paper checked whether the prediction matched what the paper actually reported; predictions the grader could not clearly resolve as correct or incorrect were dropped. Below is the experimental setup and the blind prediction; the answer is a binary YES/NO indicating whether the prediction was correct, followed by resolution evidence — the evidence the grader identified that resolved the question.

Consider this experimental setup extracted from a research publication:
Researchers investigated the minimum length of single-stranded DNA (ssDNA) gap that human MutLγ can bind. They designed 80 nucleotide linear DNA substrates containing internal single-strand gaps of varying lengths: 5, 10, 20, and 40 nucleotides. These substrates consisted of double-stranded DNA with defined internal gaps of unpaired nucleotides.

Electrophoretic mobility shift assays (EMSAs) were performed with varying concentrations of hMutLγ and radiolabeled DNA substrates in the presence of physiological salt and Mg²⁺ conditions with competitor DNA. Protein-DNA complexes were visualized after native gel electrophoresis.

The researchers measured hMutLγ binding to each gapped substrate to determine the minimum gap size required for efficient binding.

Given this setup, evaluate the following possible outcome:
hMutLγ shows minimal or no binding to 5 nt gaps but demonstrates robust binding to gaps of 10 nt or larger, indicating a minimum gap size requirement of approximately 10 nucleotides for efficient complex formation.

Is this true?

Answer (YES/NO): NO